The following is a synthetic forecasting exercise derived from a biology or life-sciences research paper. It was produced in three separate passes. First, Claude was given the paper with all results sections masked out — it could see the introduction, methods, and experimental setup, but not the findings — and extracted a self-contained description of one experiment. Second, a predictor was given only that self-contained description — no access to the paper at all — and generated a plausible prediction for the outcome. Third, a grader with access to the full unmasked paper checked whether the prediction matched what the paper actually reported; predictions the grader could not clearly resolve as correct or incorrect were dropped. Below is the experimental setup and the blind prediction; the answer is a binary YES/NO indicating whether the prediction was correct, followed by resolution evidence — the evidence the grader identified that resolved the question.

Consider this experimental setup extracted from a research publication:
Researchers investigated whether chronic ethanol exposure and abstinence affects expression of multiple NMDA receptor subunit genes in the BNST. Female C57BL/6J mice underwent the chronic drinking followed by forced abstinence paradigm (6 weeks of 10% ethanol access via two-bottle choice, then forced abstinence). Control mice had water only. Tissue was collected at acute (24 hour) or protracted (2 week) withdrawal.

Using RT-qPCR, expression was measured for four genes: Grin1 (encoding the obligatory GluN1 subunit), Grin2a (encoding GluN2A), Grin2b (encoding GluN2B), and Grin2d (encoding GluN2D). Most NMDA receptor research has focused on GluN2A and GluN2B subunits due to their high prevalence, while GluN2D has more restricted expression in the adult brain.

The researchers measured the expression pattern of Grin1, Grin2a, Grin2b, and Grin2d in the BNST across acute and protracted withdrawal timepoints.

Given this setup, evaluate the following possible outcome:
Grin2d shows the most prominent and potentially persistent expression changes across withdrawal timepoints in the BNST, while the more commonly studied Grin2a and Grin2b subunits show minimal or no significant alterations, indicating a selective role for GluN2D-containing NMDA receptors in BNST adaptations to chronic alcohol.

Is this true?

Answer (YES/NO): NO